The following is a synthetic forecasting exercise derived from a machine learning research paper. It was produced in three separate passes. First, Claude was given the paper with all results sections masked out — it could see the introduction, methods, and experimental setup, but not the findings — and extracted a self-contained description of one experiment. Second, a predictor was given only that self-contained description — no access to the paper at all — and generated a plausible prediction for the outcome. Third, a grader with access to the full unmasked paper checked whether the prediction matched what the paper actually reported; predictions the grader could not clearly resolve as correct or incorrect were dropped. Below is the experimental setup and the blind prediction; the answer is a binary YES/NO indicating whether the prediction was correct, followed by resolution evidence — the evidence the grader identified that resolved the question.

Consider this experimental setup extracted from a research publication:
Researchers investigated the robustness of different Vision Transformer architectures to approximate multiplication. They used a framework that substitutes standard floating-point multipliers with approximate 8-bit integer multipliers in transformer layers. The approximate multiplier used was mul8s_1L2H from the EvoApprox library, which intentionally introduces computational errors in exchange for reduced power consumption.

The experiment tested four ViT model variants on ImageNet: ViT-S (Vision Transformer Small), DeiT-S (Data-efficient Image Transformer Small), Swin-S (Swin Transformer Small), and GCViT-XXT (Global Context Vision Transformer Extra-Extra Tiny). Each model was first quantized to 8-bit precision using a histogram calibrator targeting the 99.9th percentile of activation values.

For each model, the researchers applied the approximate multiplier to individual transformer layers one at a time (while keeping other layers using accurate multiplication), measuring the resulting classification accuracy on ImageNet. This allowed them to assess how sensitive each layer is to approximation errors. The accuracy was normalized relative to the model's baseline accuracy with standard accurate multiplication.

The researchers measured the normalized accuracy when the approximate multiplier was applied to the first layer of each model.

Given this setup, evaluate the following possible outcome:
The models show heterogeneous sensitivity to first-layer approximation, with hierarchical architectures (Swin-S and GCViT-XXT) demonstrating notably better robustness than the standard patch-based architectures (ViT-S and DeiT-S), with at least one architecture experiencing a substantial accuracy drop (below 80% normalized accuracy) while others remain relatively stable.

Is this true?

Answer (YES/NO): YES